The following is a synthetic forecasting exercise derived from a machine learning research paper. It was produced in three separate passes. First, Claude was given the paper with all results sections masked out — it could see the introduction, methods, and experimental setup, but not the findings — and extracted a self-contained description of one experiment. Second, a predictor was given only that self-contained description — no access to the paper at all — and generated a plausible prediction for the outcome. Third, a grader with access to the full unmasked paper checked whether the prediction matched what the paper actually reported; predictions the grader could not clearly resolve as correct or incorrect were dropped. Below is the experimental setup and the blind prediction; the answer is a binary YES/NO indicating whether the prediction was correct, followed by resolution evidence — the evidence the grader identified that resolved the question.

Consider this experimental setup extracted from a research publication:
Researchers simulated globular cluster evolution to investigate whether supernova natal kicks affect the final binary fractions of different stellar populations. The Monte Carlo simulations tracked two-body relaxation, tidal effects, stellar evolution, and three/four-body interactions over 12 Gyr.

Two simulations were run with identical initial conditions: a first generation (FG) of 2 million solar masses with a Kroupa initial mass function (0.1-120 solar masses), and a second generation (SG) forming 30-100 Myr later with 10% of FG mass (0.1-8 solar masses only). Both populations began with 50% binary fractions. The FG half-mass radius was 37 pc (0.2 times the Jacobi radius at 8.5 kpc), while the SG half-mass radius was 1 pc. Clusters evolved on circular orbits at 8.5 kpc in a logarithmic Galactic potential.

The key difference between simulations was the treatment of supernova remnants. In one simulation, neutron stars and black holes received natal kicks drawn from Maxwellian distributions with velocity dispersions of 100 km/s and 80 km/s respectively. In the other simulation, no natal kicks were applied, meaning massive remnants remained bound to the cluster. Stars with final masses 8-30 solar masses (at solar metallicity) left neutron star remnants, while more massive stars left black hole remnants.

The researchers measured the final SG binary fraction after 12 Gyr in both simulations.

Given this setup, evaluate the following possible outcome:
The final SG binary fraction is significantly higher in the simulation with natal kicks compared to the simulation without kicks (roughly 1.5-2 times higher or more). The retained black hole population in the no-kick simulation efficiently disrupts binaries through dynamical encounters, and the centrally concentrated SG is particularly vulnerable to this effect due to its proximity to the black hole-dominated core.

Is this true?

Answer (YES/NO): NO